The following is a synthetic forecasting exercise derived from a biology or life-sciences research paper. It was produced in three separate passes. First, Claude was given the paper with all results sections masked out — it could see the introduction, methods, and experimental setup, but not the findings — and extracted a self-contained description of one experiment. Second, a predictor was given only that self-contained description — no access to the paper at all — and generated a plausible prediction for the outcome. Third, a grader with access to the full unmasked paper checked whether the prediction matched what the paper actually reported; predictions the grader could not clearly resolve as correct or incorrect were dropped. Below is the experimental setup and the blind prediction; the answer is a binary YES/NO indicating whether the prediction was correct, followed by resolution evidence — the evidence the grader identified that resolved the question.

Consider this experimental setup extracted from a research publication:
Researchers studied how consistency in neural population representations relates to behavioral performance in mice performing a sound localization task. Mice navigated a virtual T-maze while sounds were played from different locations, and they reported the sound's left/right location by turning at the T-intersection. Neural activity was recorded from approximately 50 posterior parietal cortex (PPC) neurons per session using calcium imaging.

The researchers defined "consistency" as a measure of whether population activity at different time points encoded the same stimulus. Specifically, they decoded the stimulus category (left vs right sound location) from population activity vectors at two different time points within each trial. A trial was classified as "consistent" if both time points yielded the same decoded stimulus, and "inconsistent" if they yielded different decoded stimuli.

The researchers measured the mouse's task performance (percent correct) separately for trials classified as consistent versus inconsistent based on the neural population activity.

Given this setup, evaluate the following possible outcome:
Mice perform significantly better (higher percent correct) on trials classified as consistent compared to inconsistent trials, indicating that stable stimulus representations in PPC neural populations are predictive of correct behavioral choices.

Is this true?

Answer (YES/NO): YES